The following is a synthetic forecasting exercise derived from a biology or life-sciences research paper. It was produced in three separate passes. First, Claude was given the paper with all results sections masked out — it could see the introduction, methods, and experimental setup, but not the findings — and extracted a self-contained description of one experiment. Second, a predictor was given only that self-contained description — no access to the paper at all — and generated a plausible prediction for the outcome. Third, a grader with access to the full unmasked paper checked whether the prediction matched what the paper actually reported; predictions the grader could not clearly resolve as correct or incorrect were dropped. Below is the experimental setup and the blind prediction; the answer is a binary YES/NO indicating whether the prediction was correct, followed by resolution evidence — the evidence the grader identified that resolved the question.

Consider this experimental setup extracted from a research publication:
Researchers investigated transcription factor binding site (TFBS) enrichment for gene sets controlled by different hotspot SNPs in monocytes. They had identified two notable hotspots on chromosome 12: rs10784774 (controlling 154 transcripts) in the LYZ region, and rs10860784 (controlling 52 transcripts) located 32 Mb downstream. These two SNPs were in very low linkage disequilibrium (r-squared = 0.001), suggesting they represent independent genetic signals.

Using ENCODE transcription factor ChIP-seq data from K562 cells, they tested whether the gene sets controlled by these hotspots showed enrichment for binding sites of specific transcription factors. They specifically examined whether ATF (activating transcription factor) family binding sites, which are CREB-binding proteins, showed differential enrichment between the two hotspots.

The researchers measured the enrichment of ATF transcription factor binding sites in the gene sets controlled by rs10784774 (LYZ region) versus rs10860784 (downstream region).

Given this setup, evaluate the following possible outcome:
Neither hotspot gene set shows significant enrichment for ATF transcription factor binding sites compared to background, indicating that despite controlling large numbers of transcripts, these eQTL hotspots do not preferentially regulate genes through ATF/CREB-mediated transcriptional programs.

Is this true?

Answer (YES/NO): NO